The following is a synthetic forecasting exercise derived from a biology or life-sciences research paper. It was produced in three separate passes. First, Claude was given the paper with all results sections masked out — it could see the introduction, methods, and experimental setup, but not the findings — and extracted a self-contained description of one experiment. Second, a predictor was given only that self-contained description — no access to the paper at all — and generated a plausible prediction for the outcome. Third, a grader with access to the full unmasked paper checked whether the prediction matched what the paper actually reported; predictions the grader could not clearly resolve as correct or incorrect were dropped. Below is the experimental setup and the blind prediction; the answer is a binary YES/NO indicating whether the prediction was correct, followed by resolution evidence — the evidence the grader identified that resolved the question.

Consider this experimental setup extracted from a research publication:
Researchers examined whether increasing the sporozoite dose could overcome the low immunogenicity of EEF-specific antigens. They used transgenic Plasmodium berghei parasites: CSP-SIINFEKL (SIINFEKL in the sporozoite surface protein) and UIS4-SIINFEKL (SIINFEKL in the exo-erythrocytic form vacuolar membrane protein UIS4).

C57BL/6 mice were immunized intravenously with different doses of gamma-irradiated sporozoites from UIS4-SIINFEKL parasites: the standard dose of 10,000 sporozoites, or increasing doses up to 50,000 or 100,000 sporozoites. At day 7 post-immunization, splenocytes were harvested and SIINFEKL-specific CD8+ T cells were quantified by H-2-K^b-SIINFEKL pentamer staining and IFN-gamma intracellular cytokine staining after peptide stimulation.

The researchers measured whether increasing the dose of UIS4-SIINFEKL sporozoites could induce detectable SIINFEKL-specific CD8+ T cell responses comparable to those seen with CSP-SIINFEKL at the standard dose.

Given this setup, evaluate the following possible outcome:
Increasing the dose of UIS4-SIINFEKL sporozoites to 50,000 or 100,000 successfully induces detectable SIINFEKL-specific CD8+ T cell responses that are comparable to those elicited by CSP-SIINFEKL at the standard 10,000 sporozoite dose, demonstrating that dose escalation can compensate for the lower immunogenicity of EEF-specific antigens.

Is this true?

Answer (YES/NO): NO